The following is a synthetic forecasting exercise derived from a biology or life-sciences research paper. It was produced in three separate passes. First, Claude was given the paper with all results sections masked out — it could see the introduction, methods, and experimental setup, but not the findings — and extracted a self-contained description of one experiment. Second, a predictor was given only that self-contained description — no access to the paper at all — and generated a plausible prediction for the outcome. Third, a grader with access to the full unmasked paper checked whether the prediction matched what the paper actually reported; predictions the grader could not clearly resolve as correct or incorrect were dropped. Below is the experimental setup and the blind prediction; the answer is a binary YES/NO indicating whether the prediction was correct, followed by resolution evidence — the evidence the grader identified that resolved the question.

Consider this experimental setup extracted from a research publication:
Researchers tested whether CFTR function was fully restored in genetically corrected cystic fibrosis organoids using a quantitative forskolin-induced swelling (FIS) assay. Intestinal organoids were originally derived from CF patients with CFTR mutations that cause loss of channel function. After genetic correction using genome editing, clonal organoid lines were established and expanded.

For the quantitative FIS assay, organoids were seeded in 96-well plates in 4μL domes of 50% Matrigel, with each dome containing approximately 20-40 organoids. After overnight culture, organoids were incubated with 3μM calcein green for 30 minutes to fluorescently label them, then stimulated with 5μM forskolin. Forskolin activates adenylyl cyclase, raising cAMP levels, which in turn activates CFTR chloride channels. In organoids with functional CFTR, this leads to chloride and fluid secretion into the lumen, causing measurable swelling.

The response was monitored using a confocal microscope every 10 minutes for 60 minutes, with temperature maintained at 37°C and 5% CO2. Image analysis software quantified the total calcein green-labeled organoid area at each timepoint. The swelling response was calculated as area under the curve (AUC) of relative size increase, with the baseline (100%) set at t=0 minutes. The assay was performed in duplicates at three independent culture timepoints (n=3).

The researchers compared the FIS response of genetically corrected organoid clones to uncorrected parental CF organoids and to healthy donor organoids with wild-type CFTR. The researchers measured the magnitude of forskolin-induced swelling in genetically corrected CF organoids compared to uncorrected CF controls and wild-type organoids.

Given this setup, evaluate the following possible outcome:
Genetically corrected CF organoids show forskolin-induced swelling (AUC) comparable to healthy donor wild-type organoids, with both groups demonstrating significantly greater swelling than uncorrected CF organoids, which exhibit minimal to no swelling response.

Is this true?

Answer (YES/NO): YES